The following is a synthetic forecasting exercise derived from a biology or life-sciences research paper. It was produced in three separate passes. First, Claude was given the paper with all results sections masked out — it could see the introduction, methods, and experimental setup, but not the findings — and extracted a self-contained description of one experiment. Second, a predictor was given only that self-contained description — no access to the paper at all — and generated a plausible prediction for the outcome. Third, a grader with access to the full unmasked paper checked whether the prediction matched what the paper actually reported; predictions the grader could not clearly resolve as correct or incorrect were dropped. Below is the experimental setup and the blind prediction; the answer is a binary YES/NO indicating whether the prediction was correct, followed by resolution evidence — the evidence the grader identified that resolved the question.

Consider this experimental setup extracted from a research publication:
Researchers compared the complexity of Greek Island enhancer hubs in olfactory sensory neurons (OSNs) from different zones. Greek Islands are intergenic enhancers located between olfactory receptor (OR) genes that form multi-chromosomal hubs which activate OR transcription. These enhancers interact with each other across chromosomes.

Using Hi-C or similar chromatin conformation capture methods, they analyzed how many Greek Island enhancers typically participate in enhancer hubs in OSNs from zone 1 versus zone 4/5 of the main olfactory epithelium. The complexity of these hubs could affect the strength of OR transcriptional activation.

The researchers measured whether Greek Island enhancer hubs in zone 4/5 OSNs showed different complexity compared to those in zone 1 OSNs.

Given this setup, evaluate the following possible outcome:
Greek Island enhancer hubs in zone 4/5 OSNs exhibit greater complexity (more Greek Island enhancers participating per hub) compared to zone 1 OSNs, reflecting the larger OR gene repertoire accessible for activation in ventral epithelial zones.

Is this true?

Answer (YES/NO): NO